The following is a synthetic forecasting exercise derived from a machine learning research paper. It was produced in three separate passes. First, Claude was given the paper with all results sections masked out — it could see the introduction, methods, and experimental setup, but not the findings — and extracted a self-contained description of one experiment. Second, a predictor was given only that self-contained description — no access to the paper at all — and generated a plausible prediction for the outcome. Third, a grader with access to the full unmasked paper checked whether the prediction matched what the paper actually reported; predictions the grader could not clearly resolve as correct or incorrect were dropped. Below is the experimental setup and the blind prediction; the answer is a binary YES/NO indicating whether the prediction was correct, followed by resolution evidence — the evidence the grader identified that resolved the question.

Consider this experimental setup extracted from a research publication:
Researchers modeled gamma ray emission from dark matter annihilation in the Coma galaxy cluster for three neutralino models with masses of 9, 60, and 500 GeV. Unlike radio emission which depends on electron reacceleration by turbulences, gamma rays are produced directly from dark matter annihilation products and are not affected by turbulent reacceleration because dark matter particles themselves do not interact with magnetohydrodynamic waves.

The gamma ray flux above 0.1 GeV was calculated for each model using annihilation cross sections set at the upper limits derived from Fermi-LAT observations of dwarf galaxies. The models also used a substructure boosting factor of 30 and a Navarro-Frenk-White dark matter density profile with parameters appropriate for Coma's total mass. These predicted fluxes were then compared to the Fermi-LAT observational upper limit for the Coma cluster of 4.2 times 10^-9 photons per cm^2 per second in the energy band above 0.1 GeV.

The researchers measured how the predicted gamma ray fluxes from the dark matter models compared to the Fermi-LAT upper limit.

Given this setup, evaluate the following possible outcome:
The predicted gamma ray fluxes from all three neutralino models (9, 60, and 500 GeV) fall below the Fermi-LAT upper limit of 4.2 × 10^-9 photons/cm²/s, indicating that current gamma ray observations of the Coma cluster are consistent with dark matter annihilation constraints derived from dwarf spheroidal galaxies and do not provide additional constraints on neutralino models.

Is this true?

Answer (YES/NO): YES